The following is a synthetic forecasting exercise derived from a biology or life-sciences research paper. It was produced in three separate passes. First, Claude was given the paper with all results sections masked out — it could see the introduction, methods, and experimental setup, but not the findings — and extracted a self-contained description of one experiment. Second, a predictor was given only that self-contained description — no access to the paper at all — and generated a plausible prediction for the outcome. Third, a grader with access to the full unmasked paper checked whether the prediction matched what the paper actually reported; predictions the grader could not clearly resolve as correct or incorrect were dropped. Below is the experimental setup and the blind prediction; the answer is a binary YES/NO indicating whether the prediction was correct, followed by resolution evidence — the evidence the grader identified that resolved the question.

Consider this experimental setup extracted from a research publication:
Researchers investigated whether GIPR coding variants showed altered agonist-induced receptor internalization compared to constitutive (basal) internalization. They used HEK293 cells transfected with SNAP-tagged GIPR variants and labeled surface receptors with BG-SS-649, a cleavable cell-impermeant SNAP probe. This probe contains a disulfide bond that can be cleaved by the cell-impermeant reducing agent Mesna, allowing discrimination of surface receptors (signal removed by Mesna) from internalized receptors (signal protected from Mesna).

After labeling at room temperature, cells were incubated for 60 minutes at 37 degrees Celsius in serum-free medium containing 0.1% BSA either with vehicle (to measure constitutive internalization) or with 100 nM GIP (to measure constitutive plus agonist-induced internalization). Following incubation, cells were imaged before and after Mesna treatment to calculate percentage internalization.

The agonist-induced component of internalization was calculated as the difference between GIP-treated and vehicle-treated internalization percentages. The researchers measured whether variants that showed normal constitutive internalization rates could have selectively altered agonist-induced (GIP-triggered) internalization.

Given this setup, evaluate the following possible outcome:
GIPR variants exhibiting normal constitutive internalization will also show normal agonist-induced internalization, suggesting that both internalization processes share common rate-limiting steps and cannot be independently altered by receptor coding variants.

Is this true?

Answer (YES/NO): NO